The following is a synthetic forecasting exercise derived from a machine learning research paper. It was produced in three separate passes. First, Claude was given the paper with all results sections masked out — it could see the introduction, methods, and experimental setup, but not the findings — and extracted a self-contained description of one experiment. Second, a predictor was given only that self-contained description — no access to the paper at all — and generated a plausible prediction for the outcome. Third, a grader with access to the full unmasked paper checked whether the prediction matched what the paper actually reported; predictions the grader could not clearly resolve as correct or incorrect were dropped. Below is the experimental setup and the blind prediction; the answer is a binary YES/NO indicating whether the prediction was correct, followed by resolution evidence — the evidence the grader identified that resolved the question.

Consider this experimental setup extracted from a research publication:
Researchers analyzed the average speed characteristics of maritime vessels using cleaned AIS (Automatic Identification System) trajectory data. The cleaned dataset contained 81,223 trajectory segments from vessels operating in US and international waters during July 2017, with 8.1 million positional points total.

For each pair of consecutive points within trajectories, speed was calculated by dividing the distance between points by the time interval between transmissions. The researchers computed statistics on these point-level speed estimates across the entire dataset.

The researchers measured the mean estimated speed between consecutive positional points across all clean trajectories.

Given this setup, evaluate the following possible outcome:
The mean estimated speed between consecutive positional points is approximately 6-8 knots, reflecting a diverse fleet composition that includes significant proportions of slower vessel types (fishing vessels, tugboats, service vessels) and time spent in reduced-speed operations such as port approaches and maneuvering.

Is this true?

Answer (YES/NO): NO